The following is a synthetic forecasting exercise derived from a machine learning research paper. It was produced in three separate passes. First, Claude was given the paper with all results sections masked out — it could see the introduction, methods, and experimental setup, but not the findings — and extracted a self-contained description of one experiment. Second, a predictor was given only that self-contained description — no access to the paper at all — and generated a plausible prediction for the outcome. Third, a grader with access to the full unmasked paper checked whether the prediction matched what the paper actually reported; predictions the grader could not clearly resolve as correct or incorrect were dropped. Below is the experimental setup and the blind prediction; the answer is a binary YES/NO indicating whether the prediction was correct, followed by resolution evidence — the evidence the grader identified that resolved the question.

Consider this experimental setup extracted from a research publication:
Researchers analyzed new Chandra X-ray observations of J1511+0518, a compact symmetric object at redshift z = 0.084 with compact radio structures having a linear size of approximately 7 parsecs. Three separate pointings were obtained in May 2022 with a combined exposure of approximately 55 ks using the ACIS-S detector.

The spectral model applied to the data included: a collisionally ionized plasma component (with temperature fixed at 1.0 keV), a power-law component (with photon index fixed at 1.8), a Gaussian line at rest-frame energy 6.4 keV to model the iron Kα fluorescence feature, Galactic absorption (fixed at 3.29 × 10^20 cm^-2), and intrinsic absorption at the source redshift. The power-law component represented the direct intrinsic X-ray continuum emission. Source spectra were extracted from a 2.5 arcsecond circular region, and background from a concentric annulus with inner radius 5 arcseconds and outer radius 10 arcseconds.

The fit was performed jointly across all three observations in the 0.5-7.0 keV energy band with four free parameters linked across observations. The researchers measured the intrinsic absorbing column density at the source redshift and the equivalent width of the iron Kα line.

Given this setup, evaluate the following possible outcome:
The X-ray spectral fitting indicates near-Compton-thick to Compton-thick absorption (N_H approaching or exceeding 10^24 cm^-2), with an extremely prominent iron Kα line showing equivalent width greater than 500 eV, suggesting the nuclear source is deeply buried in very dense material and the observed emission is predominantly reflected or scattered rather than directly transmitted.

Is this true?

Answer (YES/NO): NO